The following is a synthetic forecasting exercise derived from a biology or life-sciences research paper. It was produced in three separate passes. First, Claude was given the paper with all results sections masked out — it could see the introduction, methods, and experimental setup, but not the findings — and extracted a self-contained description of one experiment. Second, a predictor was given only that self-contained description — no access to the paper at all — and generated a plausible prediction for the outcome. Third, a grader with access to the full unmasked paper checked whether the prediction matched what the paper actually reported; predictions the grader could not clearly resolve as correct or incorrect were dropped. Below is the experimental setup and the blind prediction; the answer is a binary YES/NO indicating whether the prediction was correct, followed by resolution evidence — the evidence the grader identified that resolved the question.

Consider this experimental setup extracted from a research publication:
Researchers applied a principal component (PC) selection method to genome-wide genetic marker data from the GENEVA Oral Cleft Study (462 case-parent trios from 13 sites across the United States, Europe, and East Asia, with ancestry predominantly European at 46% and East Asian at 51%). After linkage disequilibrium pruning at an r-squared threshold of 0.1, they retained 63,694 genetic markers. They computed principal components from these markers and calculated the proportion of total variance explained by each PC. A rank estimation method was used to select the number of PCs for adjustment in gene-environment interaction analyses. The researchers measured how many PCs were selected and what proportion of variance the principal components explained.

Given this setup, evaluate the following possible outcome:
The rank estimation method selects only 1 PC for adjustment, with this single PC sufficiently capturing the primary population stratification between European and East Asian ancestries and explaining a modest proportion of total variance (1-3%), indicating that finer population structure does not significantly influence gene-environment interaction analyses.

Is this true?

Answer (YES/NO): NO